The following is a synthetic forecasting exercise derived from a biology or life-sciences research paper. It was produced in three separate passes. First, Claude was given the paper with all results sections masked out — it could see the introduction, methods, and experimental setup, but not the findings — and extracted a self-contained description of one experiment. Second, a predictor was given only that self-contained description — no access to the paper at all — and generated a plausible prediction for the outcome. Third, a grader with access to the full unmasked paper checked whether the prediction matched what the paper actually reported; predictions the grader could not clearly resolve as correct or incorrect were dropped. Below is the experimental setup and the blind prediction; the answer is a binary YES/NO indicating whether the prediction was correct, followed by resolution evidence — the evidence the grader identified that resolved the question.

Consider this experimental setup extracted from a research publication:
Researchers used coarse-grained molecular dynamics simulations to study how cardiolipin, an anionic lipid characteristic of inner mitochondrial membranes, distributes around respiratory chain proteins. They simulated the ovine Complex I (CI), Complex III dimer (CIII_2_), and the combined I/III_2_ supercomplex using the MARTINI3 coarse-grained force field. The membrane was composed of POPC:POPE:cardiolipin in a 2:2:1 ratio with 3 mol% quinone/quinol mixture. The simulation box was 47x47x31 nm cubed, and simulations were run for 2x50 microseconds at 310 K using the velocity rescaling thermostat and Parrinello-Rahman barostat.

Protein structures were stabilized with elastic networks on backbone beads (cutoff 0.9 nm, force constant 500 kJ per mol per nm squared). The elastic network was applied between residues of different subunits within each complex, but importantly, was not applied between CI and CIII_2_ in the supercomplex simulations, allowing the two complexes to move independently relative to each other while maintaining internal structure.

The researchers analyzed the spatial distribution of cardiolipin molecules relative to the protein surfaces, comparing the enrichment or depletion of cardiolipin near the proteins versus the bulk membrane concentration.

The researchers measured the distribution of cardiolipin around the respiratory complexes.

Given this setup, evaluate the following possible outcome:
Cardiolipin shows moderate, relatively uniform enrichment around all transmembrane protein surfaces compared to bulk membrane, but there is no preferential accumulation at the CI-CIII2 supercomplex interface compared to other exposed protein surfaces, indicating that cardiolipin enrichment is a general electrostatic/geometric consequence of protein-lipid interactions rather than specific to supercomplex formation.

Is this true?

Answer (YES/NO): NO